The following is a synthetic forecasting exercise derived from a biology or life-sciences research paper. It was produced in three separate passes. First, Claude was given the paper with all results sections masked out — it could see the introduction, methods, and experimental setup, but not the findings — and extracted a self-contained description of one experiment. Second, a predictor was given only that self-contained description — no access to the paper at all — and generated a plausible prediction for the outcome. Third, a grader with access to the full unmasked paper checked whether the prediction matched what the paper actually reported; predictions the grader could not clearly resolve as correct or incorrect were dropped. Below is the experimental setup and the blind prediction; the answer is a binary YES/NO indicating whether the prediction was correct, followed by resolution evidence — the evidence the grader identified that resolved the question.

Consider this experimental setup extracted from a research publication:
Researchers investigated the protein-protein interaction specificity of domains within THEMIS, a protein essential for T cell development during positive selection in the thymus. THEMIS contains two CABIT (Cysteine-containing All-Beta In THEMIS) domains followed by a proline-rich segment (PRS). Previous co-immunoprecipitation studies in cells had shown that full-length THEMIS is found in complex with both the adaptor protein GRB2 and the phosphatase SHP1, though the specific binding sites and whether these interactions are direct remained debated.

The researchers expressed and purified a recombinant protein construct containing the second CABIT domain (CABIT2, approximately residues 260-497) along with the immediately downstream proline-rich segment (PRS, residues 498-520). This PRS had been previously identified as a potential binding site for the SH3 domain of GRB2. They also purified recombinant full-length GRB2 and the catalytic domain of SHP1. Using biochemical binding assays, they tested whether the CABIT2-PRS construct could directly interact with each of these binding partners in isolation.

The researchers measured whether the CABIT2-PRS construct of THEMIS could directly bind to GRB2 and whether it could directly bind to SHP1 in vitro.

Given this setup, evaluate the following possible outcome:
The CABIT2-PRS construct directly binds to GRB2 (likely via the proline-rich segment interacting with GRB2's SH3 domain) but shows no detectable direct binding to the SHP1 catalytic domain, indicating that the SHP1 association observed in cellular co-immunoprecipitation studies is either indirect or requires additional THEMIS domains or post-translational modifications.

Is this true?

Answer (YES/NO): YES